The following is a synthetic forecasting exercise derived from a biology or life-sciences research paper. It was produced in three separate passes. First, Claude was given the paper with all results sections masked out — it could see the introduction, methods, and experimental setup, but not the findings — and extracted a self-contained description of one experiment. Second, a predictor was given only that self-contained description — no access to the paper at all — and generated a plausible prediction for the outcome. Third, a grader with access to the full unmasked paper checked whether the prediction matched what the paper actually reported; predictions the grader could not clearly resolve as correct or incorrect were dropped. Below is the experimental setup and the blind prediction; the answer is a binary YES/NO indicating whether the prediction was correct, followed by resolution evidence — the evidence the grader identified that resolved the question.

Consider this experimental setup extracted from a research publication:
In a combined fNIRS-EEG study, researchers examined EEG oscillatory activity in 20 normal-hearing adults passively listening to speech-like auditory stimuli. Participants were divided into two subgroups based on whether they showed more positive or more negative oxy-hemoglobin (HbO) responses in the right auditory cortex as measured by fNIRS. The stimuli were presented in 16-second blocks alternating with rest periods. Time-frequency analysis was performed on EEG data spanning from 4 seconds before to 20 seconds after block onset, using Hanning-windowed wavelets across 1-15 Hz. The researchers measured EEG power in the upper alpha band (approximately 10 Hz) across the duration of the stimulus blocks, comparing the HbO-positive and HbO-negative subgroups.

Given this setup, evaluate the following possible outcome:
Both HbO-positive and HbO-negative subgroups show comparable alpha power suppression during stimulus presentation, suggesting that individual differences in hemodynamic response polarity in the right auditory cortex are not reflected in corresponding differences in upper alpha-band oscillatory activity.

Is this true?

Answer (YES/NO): NO